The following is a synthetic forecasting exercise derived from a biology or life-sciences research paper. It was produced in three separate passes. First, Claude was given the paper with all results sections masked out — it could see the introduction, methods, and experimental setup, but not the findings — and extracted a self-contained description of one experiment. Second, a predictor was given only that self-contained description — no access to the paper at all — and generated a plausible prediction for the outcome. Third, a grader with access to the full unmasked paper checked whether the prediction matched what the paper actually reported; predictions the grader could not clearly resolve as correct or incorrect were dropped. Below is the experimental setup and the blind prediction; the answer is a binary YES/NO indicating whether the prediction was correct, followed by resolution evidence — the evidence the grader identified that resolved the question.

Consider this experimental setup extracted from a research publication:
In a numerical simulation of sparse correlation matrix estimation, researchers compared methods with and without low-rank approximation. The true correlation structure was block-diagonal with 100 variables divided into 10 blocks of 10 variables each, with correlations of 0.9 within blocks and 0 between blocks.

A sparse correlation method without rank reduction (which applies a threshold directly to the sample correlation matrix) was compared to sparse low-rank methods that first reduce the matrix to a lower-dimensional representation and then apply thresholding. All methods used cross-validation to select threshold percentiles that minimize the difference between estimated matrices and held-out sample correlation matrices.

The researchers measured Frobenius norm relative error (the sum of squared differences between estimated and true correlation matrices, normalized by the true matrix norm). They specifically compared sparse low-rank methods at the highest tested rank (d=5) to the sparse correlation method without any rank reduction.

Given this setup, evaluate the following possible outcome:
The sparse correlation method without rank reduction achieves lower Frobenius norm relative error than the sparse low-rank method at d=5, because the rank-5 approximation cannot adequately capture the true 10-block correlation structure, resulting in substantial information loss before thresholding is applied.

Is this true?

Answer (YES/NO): YES